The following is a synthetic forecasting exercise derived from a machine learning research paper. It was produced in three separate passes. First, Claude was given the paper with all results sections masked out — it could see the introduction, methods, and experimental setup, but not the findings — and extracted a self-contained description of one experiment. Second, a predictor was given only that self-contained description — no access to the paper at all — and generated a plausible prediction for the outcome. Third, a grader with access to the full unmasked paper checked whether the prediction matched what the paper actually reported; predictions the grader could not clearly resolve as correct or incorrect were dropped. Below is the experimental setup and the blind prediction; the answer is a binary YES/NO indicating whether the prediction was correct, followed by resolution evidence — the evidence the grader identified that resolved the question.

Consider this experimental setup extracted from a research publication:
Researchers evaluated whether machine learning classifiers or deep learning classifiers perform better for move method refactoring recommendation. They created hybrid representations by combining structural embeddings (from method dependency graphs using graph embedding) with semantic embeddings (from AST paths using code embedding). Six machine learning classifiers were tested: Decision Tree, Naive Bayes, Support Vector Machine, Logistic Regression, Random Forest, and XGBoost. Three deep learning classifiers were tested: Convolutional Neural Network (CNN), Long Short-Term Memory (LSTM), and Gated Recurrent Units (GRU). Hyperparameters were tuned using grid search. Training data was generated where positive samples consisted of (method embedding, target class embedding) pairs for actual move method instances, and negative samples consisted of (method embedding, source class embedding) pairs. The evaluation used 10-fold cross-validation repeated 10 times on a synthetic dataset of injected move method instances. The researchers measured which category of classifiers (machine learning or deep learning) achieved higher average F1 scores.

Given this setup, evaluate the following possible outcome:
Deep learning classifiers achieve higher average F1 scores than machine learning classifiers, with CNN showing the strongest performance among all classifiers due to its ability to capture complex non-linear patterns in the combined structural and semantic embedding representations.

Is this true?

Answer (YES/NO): NO